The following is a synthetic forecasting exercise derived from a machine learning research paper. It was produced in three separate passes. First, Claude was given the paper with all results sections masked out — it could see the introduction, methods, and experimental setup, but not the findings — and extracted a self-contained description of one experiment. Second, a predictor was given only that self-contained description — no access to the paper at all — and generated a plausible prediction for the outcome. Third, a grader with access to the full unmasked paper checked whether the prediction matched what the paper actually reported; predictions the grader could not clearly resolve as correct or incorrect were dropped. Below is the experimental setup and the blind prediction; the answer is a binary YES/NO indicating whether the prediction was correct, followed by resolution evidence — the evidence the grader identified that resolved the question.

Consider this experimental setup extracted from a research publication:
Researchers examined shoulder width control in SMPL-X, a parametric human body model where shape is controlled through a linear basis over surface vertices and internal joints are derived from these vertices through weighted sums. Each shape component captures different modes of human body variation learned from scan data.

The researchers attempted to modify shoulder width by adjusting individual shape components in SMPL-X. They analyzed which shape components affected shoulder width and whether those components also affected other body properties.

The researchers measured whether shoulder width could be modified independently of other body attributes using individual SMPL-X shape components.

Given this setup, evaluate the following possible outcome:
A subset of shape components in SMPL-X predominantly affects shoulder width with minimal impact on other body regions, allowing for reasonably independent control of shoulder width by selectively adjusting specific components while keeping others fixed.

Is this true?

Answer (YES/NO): NO